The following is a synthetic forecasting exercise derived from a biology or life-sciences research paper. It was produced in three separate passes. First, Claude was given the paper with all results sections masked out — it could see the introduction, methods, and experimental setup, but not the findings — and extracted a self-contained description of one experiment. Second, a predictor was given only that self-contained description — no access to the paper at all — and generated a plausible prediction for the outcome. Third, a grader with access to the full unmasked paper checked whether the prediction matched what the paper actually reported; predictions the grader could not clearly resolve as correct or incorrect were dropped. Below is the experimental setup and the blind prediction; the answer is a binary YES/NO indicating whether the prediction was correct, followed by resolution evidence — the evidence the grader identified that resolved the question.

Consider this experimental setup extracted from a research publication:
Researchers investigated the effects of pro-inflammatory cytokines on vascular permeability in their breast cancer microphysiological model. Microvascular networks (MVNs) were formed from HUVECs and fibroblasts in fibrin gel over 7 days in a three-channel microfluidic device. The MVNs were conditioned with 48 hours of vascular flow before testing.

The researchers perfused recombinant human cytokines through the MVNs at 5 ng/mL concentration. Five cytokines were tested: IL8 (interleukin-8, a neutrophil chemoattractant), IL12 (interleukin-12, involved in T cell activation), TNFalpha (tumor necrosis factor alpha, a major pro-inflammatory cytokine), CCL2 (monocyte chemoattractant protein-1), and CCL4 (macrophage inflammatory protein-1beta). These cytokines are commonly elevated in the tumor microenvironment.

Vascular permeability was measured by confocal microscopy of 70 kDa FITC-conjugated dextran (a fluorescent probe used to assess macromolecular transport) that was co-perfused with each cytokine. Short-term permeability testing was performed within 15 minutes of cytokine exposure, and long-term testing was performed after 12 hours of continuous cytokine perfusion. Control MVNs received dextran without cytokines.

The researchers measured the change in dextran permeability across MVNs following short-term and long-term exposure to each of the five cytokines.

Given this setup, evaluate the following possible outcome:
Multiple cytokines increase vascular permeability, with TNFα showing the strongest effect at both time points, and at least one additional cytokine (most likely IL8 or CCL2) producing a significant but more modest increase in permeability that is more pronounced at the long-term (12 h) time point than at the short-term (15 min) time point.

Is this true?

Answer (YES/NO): NO